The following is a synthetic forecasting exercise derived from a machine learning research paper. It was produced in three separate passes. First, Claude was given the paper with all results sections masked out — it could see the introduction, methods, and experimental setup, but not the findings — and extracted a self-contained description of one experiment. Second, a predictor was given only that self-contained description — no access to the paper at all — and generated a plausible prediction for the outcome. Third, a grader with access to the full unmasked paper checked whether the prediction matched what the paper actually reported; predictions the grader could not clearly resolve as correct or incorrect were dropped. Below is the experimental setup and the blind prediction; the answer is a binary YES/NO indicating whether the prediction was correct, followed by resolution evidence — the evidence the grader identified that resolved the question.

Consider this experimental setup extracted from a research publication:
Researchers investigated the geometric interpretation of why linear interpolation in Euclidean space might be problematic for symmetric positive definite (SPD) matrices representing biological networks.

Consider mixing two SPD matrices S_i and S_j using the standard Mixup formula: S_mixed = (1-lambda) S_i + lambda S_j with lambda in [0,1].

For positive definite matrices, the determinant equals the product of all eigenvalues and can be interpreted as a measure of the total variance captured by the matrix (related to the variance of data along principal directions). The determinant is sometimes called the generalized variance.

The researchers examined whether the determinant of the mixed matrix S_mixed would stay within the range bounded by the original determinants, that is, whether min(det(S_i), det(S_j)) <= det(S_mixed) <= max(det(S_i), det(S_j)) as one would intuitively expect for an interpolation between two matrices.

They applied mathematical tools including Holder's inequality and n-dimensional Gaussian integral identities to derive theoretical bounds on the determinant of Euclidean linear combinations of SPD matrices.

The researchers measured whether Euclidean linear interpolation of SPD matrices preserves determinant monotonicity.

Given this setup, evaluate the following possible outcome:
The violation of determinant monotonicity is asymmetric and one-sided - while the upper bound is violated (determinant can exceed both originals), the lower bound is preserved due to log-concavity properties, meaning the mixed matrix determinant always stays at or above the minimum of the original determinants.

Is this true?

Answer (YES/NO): NO